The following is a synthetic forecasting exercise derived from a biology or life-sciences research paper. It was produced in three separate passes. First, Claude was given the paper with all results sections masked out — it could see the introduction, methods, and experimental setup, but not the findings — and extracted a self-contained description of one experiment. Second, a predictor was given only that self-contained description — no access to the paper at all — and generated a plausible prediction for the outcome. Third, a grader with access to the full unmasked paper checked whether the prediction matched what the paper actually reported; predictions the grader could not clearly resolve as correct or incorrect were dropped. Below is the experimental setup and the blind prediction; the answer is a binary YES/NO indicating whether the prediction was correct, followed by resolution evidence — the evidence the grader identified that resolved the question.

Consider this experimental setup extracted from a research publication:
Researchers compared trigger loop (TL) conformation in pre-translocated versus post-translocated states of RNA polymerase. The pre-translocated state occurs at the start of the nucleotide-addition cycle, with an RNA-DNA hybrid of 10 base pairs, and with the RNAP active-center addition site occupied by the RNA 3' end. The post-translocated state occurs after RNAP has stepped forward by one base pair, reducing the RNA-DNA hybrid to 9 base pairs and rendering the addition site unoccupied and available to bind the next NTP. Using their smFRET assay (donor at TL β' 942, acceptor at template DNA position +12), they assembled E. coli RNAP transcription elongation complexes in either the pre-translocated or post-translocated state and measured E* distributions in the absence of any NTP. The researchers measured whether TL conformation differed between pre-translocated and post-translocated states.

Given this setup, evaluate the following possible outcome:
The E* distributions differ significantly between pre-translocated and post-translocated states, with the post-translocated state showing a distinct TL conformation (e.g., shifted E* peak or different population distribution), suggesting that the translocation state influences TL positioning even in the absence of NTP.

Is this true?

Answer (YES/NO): NO